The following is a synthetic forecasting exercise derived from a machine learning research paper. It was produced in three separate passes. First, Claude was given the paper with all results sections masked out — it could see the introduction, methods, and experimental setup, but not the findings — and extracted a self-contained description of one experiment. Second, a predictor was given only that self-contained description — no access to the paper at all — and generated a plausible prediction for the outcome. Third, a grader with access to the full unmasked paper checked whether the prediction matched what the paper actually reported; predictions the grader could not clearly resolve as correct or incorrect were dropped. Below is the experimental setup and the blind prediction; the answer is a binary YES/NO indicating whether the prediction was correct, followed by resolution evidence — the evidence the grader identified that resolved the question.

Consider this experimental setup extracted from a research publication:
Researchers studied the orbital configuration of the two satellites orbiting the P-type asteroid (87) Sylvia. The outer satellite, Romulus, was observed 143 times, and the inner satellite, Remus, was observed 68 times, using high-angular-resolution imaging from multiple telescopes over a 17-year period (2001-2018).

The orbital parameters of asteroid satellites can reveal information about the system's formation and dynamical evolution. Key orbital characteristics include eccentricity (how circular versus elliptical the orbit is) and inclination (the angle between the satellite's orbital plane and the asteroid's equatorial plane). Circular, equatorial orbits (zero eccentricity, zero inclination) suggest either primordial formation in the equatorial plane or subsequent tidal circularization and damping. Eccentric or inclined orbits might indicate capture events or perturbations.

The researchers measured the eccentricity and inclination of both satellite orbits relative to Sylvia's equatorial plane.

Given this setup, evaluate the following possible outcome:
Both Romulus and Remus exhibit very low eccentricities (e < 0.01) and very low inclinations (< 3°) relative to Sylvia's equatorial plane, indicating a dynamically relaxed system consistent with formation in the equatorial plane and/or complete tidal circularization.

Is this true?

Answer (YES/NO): NO